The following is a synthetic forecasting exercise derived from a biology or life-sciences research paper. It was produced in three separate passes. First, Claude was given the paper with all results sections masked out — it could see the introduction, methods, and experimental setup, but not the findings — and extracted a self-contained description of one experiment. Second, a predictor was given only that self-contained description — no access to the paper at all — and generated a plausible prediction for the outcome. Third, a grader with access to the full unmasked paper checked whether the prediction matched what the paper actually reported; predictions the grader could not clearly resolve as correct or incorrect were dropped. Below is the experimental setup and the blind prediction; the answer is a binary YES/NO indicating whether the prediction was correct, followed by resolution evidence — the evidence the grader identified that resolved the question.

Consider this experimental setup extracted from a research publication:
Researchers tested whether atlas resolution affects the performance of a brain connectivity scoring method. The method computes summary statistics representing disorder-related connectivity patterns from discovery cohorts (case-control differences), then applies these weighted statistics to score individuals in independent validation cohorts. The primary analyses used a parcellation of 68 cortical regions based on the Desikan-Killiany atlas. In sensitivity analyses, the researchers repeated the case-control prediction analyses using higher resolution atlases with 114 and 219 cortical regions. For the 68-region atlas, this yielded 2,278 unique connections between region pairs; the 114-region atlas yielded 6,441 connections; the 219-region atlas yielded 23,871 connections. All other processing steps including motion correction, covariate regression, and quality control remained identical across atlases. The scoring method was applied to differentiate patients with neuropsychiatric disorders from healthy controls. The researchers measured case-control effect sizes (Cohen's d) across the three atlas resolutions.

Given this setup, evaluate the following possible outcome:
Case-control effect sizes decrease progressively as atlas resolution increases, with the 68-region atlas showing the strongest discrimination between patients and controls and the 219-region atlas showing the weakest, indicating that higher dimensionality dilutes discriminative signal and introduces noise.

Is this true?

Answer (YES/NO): NO